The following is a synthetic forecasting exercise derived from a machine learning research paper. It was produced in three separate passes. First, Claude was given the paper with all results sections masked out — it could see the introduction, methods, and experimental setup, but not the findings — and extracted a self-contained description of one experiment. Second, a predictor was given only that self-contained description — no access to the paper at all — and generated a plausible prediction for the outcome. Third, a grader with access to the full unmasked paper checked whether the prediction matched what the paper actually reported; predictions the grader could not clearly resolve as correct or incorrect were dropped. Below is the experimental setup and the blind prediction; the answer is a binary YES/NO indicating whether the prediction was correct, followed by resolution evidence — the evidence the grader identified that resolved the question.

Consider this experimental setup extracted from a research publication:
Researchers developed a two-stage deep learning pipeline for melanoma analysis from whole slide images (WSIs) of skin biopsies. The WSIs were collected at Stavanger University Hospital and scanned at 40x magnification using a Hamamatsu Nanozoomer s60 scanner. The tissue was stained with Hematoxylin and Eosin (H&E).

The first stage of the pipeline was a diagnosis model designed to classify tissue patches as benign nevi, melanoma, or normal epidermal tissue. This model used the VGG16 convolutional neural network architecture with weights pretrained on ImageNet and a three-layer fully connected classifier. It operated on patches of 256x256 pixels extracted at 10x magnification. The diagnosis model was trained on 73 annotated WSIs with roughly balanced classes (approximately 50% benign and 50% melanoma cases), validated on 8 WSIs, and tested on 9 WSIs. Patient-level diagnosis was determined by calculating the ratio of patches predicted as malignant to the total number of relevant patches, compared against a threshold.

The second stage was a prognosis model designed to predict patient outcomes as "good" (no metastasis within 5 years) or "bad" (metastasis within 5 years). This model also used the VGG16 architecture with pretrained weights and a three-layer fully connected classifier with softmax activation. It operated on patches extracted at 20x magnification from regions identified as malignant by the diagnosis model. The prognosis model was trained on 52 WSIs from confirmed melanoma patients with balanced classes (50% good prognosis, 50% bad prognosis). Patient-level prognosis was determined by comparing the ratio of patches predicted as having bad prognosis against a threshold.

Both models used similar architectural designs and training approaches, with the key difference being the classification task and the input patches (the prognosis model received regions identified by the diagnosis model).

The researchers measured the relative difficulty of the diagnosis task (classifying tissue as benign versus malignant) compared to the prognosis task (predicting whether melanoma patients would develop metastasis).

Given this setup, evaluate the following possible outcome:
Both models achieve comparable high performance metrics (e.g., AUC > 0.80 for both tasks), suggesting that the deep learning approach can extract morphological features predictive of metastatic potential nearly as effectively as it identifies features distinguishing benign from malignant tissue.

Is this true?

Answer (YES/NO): NO